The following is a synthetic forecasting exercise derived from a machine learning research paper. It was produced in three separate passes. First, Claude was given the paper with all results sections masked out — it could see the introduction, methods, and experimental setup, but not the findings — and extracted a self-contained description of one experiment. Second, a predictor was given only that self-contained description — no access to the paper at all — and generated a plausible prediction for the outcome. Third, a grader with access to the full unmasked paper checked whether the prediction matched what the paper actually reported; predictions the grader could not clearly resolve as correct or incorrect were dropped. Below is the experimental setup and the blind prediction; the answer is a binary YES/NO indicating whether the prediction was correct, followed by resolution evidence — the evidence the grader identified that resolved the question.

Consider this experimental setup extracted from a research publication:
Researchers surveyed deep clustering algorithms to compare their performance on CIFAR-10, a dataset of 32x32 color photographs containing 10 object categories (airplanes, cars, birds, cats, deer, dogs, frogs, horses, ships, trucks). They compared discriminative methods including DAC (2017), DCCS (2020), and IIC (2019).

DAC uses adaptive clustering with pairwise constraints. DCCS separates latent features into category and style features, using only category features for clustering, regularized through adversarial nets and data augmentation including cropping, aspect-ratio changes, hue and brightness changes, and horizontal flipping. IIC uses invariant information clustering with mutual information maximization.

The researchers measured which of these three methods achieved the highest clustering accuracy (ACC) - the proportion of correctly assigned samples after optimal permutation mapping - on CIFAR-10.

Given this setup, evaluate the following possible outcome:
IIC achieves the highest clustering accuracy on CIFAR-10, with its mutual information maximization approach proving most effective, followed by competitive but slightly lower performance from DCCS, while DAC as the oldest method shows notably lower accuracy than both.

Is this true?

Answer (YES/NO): NO